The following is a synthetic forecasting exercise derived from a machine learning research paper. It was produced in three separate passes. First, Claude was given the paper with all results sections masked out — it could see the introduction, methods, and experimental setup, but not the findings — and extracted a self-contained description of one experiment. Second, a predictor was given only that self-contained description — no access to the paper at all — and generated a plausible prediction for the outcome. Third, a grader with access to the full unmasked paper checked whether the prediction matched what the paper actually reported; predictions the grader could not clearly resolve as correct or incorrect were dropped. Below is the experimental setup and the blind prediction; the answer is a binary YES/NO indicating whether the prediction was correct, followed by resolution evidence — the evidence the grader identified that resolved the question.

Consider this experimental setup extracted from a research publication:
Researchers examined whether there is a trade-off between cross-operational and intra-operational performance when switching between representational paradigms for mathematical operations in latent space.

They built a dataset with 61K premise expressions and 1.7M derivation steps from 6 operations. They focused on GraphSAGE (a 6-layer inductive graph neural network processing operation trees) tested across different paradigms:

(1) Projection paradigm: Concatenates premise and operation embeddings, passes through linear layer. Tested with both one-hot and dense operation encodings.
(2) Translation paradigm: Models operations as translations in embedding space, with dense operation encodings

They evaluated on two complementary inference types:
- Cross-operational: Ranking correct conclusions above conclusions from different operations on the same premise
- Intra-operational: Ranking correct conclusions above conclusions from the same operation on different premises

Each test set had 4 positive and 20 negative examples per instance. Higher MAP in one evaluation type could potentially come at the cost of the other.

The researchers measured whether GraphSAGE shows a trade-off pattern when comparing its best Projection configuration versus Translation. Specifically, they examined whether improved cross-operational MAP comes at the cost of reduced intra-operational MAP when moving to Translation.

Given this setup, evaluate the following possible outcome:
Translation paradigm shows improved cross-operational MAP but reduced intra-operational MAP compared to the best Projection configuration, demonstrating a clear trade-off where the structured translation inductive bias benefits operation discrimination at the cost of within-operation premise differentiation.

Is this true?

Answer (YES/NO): YES